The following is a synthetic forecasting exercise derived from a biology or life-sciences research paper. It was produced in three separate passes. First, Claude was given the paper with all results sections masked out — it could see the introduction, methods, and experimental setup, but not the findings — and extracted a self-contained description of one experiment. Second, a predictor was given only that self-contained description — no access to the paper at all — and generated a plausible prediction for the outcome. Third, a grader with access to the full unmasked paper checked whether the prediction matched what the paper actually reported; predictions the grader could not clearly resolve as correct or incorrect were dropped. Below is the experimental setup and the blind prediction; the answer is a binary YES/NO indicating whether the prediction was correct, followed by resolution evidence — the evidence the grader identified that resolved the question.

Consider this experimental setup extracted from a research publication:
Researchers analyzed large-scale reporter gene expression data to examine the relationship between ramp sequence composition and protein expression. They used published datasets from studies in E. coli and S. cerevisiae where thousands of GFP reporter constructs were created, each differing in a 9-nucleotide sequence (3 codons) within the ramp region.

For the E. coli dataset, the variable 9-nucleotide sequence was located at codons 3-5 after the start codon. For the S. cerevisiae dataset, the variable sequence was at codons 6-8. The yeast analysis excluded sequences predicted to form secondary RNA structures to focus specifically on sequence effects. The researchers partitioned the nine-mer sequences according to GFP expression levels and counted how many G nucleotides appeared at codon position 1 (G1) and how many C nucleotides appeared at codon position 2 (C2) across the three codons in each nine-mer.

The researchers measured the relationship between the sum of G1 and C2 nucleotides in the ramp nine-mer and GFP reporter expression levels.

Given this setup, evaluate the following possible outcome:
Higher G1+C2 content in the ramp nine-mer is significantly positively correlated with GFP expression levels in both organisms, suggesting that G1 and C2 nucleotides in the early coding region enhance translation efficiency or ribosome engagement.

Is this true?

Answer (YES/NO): NO